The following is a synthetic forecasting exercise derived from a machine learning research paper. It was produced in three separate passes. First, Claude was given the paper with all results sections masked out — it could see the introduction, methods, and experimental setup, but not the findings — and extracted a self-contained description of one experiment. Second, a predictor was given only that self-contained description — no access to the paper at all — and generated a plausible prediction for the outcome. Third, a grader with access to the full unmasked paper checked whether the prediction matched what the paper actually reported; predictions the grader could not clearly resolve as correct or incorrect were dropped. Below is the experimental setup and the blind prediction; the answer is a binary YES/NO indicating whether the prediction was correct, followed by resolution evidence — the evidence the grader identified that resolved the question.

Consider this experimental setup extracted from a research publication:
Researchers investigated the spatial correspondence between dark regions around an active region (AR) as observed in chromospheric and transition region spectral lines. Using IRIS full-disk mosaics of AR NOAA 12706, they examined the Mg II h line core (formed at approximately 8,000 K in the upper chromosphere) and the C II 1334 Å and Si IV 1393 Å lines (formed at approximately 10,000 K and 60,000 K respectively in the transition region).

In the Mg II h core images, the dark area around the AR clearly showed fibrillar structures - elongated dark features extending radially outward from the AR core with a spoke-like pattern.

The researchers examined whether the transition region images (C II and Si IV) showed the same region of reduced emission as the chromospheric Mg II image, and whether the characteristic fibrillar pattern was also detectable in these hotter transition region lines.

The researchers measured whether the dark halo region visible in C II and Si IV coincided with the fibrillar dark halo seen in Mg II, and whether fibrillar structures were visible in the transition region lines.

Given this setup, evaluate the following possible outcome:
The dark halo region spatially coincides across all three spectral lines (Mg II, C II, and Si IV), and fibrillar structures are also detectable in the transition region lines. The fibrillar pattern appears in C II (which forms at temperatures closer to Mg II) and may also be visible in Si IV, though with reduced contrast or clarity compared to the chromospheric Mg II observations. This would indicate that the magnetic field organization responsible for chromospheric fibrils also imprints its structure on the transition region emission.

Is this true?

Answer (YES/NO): NO